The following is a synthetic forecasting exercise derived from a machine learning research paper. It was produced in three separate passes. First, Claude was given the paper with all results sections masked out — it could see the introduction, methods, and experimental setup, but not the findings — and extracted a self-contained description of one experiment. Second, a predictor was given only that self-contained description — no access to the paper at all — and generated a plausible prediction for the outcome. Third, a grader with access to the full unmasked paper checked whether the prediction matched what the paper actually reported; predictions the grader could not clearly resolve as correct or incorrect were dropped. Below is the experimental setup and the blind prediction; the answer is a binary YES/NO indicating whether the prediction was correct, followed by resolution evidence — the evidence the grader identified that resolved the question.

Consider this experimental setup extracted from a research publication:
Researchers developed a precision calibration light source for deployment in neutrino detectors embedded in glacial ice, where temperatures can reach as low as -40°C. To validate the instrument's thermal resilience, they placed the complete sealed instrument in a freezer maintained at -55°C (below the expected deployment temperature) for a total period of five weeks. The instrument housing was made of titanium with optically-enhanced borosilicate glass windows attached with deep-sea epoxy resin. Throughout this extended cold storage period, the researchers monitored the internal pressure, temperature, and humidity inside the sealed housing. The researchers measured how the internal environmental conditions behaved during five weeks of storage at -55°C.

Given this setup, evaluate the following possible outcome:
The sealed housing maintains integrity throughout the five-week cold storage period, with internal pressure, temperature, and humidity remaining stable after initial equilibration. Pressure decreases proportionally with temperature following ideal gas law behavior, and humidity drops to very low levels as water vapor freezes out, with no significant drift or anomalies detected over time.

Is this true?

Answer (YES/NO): NO